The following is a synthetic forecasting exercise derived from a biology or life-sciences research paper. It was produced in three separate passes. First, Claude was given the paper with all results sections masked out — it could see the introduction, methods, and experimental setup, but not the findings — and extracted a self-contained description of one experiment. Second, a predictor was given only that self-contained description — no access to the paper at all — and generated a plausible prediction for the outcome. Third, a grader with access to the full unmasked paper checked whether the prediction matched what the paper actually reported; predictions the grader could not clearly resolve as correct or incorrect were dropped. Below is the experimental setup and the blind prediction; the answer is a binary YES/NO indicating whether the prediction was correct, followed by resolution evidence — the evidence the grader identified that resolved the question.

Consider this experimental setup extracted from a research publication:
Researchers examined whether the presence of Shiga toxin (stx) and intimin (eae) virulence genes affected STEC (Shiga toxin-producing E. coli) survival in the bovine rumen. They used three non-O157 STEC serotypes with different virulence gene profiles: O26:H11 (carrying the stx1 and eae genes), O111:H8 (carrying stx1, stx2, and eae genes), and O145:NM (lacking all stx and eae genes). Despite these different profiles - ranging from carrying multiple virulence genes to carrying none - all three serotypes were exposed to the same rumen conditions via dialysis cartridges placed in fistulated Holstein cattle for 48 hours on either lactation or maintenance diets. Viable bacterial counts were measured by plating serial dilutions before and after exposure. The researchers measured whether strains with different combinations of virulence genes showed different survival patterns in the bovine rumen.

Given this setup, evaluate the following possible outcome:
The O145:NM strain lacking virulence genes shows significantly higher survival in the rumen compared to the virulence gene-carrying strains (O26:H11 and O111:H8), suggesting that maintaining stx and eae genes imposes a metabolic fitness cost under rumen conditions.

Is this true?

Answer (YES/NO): NO